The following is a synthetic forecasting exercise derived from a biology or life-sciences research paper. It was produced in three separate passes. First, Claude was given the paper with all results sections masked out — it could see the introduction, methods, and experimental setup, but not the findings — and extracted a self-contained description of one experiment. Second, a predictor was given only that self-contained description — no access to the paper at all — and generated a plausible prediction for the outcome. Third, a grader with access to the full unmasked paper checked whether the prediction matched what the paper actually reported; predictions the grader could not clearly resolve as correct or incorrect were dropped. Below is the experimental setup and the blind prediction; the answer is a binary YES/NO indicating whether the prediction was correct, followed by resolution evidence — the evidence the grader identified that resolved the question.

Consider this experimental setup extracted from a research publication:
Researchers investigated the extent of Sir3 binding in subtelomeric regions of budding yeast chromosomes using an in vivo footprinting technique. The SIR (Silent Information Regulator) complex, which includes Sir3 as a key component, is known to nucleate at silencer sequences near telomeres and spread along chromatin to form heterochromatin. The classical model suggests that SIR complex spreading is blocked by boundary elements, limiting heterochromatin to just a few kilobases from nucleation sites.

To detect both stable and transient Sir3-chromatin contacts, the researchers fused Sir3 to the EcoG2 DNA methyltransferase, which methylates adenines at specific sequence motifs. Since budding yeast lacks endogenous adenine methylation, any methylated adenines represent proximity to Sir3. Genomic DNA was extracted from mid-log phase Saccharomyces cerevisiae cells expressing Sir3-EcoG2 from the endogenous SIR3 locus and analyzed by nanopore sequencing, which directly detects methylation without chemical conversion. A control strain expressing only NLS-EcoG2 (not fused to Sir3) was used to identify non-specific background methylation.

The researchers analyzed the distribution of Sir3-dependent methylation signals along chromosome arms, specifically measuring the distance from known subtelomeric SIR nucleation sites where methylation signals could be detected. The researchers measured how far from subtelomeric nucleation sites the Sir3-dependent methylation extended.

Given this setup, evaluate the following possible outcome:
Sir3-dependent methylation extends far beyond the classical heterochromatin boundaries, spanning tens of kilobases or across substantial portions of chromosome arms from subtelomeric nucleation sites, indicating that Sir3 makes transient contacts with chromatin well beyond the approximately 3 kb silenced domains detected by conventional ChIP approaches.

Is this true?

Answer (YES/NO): YES